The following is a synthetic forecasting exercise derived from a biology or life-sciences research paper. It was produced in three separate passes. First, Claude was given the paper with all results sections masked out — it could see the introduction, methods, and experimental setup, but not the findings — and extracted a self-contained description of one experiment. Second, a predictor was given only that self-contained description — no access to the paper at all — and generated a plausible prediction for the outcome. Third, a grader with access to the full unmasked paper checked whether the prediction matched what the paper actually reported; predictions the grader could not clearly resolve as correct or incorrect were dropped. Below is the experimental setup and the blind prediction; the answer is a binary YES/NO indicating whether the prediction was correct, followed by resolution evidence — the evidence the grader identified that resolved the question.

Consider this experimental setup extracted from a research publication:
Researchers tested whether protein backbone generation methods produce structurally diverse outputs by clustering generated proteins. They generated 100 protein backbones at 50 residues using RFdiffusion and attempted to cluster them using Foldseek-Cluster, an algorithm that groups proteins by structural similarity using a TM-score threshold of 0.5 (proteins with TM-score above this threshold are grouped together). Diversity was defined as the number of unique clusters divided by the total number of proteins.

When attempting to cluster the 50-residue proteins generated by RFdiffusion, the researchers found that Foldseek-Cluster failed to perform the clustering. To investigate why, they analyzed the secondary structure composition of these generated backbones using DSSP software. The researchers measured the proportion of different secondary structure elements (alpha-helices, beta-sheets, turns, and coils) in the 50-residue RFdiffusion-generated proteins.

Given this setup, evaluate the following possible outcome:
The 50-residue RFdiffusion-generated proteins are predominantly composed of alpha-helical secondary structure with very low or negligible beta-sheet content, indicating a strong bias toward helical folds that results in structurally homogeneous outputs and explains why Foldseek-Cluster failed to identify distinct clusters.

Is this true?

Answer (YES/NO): YES